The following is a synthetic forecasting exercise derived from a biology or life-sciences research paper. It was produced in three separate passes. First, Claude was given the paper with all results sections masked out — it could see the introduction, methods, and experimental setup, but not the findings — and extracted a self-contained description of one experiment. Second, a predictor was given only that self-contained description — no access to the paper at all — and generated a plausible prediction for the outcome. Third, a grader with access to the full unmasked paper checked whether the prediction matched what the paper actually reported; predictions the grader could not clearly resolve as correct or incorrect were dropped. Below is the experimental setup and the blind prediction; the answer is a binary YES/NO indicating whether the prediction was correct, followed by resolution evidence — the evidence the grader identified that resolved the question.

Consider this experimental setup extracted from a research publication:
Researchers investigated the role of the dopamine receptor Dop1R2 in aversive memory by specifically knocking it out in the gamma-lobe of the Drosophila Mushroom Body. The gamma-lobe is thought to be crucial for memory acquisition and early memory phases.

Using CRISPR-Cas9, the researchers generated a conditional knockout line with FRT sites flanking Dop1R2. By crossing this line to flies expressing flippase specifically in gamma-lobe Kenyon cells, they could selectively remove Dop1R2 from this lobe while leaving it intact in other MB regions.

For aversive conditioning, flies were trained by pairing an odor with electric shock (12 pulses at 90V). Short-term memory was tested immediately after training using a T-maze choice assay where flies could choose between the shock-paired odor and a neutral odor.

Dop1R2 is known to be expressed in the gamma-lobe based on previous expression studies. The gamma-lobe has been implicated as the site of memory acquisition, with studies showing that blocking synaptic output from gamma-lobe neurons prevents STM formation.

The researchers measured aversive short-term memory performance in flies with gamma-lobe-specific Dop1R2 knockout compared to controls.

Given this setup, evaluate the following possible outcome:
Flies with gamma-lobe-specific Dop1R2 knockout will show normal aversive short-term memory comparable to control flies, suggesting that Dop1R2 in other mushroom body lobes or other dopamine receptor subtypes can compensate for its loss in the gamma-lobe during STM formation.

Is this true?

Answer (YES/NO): YES